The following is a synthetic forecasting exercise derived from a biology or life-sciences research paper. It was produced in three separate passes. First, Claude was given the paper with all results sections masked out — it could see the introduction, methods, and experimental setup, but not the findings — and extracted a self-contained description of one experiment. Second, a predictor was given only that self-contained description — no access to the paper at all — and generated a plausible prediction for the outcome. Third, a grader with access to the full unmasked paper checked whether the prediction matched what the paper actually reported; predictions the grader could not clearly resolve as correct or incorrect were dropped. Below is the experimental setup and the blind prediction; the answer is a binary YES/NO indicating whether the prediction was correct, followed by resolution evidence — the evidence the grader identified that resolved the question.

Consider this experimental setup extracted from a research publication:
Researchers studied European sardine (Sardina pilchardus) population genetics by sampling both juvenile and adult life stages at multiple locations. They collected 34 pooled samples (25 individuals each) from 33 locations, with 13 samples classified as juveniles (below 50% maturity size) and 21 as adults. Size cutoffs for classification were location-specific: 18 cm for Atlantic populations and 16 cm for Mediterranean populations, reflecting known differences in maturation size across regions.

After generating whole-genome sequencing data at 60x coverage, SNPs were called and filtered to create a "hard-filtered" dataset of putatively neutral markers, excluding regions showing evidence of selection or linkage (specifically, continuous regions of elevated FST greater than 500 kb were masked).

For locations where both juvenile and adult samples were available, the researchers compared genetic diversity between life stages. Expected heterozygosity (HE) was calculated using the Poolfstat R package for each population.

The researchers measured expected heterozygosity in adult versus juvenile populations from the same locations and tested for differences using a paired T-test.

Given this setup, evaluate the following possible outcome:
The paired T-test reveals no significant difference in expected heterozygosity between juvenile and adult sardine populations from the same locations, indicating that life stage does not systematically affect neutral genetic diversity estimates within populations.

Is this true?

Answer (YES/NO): YES